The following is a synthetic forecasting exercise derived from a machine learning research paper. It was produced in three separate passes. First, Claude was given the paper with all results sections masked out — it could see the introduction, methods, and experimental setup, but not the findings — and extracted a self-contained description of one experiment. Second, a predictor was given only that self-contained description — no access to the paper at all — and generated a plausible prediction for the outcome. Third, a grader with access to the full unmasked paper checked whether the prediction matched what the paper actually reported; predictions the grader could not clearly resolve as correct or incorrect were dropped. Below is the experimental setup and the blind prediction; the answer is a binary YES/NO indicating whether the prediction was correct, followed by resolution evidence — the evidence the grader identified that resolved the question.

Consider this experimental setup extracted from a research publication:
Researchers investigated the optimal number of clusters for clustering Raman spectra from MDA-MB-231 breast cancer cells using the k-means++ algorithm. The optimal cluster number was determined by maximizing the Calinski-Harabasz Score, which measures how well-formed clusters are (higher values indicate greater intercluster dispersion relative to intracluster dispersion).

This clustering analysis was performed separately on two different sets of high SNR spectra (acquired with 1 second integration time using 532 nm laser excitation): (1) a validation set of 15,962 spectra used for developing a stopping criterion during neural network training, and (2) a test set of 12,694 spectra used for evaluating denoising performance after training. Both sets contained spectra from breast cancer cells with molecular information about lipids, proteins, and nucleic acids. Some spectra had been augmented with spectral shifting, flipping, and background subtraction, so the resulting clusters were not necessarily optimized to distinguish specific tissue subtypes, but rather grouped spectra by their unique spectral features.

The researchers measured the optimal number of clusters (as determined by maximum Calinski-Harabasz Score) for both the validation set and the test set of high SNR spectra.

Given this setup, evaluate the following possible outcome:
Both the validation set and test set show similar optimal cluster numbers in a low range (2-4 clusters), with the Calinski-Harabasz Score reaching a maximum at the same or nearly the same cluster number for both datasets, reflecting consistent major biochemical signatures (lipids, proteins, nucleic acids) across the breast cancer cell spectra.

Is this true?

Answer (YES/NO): NO